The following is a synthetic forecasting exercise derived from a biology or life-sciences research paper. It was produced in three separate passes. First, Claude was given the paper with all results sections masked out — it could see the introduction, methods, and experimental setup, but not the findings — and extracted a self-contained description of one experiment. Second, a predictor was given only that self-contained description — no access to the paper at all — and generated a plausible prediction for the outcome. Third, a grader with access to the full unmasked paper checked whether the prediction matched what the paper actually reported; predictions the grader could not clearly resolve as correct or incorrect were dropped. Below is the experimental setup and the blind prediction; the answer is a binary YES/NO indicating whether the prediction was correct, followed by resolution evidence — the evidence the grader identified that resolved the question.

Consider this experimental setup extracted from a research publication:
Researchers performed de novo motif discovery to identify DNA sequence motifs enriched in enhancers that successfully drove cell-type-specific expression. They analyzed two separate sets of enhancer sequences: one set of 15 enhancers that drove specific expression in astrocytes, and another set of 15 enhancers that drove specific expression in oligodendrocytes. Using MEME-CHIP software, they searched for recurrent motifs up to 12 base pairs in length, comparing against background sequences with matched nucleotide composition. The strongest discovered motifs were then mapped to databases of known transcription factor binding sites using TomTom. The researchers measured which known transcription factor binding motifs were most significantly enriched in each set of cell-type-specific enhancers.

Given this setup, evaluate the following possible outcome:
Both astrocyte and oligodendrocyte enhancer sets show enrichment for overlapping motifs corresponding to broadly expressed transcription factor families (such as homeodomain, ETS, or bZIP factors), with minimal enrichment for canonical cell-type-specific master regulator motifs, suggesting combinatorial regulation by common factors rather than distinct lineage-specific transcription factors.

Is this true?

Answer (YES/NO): NO